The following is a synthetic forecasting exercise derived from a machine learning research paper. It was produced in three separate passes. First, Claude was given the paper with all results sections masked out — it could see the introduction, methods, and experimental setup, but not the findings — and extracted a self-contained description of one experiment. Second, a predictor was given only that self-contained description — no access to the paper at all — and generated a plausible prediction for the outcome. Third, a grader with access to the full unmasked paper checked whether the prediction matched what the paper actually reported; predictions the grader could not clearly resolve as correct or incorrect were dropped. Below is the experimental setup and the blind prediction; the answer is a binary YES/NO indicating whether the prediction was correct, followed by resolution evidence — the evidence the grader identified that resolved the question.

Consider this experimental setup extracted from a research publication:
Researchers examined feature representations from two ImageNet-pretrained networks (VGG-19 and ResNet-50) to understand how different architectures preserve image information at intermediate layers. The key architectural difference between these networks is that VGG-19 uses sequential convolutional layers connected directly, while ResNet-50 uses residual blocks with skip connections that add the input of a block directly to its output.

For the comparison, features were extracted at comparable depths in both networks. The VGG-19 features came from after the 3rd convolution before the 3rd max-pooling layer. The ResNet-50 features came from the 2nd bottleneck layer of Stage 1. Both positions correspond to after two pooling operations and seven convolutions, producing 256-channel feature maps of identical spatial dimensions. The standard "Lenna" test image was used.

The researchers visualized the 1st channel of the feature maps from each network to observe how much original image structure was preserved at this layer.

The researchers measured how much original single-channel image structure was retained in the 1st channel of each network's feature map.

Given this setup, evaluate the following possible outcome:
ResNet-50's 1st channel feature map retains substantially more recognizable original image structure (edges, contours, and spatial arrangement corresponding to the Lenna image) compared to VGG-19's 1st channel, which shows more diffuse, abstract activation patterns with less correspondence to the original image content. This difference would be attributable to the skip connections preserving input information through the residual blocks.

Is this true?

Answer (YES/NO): NO